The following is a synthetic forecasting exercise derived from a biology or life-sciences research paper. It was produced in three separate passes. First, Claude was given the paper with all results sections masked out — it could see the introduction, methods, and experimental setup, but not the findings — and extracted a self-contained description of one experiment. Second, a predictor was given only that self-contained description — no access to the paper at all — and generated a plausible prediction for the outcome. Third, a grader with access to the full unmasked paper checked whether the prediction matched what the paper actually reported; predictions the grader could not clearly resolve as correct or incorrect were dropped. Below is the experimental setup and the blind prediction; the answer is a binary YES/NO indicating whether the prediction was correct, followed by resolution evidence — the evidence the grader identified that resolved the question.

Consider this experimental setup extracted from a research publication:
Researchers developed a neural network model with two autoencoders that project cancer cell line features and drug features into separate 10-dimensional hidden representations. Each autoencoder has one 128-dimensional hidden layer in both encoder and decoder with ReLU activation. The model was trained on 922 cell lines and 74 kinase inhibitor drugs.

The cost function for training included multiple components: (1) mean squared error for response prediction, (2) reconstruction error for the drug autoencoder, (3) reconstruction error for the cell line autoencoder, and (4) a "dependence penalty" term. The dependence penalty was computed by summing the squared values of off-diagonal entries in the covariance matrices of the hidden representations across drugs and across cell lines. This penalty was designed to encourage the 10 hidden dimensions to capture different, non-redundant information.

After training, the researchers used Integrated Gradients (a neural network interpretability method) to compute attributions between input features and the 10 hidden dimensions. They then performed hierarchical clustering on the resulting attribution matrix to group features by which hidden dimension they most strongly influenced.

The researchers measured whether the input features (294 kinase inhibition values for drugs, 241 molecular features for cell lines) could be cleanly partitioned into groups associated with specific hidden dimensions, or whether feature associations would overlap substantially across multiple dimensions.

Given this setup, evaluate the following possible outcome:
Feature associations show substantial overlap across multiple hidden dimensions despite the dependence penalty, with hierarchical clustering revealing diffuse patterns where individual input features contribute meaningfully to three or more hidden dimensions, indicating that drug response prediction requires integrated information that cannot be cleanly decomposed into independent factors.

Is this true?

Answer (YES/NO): NO